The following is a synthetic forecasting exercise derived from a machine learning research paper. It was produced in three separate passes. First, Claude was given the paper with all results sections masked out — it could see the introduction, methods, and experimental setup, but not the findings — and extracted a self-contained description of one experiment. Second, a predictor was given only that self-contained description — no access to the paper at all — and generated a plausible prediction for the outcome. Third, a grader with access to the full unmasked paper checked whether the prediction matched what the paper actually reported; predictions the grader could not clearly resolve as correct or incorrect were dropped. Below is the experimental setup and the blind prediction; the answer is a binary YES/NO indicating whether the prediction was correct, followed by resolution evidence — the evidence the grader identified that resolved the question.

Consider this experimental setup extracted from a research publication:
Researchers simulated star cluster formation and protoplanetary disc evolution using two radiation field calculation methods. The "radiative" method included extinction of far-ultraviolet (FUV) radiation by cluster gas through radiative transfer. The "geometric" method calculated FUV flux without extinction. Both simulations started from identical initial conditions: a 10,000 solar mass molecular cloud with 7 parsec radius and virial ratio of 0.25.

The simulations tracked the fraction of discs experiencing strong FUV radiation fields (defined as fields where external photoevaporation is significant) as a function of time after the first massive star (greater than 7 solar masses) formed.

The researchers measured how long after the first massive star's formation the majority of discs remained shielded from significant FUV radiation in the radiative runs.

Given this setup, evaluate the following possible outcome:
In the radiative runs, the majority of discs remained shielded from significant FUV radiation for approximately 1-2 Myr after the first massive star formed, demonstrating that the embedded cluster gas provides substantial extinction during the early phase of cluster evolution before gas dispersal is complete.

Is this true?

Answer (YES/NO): NO